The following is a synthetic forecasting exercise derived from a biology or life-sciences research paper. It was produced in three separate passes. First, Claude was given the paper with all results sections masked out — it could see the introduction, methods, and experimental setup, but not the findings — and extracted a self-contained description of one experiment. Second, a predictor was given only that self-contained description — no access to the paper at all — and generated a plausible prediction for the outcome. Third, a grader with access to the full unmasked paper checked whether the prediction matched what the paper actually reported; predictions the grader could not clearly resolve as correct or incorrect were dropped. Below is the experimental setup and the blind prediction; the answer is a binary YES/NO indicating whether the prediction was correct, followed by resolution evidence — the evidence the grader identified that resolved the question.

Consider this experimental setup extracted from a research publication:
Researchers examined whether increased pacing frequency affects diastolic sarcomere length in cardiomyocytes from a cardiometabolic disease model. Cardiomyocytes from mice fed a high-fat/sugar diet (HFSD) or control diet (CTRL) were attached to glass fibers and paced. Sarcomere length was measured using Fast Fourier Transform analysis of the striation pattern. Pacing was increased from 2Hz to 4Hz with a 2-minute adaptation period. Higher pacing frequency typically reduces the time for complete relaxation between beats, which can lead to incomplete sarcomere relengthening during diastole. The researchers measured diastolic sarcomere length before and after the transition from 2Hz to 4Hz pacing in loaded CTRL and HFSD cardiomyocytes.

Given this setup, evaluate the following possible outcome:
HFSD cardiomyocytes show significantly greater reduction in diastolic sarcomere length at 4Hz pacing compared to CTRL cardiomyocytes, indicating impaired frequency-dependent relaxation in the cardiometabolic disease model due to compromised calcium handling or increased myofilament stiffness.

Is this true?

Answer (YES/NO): NO